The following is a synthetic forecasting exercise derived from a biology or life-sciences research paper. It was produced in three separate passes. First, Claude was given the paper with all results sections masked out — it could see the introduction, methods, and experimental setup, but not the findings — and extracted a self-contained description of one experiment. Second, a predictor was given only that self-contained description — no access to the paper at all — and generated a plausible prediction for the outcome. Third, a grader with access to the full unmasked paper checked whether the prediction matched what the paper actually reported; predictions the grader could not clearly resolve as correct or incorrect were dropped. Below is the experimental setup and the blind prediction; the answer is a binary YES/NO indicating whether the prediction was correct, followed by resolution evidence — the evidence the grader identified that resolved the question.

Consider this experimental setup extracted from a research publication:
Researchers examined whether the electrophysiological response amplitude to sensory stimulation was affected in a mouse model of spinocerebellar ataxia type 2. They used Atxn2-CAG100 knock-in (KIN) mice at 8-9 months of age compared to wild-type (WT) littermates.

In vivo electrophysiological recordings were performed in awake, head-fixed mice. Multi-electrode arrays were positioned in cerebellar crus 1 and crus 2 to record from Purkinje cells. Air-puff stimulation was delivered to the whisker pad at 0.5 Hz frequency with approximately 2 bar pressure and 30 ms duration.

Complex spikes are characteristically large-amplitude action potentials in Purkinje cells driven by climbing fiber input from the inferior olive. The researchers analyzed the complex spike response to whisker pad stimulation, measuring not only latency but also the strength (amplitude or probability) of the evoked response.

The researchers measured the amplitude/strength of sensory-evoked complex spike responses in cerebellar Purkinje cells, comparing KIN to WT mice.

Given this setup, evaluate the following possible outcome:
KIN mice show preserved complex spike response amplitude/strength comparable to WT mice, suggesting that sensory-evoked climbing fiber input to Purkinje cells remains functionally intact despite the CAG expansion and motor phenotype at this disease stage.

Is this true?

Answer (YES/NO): YES